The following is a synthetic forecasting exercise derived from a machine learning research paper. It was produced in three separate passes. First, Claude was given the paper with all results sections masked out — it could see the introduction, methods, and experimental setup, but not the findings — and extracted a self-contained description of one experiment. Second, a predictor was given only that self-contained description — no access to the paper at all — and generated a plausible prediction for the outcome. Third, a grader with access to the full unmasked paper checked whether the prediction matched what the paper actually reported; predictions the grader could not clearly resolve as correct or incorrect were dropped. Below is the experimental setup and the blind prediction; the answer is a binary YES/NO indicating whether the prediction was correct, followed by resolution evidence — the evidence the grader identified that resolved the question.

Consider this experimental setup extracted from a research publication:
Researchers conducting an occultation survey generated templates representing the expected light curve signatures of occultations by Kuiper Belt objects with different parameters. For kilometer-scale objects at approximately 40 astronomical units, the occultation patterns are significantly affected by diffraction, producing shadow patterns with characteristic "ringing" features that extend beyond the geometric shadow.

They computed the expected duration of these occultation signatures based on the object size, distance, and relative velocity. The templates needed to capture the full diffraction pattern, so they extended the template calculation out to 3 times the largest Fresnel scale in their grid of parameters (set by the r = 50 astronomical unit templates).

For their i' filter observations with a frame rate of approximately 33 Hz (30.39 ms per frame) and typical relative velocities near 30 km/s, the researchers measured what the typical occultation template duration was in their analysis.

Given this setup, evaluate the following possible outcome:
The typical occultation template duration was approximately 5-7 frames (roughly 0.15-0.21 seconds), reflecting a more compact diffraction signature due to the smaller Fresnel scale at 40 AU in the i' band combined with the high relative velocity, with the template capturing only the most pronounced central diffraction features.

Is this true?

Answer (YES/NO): NO